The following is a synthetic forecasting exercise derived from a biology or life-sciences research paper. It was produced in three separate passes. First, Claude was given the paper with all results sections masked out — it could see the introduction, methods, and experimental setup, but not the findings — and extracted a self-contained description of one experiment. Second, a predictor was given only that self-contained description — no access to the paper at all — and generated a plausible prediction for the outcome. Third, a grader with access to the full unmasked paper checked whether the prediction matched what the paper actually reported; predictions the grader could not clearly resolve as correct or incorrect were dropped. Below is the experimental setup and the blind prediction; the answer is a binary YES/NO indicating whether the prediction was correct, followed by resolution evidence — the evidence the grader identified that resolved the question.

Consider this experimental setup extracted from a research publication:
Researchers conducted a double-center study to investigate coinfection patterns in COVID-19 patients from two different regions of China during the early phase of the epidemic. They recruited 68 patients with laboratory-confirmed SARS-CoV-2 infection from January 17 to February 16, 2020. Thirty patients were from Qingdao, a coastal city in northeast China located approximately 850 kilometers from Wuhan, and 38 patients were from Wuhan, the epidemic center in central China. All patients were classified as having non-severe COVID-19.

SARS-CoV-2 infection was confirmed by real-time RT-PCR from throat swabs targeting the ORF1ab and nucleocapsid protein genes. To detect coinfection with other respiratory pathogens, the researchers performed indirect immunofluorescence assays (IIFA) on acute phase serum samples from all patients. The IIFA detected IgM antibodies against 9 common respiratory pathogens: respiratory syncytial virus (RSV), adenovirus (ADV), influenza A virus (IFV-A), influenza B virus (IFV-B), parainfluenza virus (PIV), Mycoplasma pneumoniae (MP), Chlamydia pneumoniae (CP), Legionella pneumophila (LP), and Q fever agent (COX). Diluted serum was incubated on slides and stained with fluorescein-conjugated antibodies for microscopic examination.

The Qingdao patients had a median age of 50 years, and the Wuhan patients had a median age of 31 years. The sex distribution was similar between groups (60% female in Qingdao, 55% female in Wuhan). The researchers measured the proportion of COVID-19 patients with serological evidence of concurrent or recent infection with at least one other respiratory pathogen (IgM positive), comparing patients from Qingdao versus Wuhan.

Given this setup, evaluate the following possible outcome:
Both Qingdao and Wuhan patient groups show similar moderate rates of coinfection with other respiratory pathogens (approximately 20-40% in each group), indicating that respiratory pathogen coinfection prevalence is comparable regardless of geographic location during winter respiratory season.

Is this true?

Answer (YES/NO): NO